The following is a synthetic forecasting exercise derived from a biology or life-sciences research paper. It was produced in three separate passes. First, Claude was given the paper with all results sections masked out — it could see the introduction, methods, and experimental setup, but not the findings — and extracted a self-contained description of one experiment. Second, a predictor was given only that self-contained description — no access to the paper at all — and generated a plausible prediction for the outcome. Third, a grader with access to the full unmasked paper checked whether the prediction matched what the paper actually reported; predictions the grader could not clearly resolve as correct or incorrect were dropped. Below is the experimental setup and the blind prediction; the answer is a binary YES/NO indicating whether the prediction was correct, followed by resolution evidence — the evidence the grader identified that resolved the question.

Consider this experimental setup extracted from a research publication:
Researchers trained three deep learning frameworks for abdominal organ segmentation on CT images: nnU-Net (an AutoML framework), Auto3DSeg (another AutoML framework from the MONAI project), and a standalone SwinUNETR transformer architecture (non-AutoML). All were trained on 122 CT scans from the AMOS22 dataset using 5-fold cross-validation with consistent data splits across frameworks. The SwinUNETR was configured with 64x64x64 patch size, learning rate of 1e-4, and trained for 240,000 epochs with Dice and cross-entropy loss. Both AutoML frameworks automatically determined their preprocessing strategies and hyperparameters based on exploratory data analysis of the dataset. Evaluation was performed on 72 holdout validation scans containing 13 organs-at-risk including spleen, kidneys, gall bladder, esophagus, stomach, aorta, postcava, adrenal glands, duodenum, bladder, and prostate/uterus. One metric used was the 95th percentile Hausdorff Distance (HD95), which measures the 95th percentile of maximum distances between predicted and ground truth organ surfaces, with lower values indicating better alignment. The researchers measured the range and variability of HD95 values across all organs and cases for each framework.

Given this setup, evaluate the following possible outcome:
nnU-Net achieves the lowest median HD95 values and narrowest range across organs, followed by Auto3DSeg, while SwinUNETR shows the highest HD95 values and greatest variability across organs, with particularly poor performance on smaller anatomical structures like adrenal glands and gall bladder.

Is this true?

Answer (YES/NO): NO